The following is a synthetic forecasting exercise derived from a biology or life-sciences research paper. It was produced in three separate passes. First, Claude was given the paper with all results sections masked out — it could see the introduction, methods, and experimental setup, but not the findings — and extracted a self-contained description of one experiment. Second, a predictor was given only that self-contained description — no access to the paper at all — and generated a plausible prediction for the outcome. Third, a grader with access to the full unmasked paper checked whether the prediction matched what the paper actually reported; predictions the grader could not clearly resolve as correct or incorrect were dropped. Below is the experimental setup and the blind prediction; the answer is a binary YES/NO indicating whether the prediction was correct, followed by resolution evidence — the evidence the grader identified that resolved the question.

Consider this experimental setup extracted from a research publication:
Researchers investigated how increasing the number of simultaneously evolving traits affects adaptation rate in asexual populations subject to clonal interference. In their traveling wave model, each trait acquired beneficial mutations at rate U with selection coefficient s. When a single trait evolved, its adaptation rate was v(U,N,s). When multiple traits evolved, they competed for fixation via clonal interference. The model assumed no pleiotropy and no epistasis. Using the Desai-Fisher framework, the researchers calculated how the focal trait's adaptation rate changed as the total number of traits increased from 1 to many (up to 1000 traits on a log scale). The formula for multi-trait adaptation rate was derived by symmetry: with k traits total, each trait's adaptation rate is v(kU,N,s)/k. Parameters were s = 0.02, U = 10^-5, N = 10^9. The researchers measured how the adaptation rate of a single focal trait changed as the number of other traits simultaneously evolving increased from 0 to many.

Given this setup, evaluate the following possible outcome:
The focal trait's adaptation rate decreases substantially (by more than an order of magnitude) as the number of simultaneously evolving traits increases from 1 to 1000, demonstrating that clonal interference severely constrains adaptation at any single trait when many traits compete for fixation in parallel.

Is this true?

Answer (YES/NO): NO